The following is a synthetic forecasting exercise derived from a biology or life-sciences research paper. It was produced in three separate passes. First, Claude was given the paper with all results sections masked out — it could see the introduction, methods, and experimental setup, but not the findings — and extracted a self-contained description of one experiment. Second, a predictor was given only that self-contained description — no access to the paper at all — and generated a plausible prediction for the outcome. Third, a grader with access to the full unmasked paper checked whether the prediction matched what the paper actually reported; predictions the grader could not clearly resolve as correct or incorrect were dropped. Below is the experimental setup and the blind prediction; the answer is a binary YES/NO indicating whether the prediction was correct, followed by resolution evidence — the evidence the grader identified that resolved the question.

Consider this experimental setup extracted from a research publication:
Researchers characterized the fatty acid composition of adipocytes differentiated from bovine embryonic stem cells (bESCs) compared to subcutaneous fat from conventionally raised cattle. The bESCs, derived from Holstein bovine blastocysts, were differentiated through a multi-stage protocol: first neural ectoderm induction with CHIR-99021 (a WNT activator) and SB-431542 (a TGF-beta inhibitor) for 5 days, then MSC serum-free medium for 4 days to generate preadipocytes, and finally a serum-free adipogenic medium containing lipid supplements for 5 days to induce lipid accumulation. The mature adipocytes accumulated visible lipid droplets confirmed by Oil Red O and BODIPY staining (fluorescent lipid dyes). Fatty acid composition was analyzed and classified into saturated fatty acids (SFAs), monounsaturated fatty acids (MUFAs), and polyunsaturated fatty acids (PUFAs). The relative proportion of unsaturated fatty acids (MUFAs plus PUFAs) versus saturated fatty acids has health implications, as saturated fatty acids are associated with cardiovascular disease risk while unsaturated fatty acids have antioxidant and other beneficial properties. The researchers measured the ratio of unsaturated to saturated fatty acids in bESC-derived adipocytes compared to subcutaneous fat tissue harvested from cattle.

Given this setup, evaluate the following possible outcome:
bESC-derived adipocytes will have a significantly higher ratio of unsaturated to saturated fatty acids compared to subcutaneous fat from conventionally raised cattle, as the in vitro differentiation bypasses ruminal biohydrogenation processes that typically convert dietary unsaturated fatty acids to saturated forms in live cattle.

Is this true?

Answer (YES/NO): YES